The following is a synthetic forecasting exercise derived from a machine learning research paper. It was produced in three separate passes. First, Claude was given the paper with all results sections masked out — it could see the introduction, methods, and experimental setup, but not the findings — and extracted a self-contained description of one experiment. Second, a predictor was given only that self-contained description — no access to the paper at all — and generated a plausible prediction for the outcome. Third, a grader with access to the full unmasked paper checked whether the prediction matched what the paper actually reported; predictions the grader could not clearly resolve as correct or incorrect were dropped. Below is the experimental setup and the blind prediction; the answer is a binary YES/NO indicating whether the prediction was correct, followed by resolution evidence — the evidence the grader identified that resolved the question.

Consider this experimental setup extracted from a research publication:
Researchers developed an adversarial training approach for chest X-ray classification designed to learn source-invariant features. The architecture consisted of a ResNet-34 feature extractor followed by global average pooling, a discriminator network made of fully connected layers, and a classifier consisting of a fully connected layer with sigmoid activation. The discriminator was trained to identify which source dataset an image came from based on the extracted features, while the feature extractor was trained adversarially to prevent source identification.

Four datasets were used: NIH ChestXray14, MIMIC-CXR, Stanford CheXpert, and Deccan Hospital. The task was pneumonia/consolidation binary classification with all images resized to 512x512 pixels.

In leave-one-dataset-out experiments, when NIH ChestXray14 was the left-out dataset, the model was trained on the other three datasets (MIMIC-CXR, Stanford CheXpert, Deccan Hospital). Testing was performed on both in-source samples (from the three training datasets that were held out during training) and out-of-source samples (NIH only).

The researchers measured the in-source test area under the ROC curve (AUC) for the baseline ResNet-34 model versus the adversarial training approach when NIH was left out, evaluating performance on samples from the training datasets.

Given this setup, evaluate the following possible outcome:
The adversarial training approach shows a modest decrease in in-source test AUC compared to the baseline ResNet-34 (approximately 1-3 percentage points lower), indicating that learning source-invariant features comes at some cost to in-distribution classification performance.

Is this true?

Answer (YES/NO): NO